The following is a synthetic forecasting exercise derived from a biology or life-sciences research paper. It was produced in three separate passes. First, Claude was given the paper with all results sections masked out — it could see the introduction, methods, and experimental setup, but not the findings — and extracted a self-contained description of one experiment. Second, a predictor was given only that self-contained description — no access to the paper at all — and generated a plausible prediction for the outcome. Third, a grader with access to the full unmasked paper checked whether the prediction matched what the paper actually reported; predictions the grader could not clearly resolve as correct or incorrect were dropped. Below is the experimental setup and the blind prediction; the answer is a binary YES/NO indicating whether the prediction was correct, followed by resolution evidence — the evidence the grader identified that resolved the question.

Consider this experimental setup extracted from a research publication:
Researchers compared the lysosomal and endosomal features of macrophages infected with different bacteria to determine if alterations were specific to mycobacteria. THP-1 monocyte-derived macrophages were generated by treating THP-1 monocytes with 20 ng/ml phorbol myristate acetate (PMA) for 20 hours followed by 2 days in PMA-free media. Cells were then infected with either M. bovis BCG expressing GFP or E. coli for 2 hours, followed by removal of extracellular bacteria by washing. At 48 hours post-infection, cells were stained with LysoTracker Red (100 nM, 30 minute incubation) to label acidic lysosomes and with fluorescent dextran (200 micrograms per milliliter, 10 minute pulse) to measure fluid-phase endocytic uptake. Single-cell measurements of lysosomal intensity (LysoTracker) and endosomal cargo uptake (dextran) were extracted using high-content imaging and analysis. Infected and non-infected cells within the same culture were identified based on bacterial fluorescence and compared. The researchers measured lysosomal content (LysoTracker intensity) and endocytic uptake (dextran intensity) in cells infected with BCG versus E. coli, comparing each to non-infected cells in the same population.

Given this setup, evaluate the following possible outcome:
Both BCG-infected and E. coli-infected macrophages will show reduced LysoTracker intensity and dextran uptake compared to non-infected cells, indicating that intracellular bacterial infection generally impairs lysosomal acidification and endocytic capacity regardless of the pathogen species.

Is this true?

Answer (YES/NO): NO